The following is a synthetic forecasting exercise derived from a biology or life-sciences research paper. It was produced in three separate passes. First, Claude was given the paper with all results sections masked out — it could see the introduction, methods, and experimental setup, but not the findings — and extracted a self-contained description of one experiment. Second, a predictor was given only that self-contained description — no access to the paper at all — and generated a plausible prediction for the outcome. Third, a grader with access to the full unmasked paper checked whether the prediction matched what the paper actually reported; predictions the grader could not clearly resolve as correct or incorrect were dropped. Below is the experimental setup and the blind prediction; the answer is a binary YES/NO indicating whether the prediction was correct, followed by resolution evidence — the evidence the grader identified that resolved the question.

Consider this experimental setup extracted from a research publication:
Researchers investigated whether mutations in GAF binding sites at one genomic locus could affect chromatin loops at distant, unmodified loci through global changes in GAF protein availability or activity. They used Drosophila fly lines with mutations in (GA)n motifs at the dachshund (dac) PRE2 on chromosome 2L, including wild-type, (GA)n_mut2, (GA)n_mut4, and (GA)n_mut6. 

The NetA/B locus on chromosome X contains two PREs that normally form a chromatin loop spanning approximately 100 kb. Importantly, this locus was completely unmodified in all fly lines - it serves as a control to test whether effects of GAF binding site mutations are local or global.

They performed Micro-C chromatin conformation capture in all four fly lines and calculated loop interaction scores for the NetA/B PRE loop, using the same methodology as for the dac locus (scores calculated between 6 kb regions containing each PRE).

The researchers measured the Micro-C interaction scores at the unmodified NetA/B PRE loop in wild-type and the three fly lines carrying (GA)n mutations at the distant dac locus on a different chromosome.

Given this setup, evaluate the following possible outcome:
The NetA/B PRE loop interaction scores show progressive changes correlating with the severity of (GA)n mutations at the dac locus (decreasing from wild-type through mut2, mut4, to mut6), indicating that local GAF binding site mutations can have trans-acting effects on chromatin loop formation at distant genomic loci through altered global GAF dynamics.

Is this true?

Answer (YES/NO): NO